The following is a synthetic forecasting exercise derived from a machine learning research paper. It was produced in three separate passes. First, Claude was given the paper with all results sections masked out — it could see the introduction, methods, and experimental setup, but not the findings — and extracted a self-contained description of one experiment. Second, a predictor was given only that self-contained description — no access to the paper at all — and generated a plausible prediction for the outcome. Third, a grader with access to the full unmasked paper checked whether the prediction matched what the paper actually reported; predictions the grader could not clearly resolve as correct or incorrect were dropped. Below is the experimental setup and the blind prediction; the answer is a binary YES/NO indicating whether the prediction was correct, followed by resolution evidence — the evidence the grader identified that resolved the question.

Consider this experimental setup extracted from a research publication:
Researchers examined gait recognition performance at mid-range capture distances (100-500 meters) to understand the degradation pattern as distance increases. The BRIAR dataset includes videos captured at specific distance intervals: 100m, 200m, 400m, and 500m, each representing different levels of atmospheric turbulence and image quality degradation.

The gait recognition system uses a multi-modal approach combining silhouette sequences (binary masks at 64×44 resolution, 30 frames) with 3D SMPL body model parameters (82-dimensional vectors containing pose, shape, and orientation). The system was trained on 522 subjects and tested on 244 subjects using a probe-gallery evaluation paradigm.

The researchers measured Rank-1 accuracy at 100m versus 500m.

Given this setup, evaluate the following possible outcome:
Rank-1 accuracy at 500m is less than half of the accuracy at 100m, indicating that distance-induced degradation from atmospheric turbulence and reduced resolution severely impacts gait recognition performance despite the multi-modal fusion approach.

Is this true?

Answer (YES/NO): NO